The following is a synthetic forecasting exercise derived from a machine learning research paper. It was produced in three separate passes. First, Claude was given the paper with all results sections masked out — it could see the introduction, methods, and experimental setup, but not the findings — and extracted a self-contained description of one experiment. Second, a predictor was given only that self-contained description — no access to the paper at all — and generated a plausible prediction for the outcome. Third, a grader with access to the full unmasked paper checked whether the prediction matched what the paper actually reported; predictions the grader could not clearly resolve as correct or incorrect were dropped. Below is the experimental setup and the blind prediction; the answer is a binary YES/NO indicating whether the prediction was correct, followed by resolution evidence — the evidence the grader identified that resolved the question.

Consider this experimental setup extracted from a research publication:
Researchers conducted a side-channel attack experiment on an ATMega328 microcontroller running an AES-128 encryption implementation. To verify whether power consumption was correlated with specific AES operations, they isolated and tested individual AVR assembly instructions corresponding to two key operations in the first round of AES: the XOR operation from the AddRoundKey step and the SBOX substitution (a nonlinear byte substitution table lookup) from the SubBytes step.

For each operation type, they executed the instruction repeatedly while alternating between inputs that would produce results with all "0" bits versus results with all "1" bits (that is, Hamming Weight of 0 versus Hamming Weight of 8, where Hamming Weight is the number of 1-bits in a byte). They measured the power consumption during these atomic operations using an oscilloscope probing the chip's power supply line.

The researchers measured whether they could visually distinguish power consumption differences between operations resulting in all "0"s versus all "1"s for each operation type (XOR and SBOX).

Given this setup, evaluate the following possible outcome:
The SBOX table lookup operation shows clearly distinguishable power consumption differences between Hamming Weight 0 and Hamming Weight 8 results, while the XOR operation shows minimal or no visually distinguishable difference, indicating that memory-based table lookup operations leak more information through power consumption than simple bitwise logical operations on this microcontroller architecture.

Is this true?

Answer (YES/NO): NO